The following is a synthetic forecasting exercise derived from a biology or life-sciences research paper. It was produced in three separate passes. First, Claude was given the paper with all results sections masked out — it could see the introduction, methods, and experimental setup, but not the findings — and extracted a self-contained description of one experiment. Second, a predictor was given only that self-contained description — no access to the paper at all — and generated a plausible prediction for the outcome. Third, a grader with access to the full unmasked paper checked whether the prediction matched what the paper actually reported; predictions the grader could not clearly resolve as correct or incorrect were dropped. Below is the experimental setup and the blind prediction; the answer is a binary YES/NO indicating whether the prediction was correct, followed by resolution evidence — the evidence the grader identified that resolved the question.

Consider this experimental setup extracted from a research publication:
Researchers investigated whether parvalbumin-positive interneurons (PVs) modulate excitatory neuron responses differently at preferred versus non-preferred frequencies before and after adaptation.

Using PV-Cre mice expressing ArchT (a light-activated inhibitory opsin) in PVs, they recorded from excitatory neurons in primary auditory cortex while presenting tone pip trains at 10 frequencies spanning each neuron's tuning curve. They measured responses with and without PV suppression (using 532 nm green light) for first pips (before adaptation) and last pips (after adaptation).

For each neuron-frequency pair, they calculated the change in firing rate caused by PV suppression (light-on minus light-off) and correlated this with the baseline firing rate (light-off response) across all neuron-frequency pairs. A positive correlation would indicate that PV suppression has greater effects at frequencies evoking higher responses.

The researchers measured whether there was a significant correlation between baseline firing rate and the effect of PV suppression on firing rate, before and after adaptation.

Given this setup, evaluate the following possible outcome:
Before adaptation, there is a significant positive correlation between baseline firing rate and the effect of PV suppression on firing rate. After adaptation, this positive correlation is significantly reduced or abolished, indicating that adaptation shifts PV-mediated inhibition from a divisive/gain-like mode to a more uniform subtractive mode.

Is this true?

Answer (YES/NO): NO